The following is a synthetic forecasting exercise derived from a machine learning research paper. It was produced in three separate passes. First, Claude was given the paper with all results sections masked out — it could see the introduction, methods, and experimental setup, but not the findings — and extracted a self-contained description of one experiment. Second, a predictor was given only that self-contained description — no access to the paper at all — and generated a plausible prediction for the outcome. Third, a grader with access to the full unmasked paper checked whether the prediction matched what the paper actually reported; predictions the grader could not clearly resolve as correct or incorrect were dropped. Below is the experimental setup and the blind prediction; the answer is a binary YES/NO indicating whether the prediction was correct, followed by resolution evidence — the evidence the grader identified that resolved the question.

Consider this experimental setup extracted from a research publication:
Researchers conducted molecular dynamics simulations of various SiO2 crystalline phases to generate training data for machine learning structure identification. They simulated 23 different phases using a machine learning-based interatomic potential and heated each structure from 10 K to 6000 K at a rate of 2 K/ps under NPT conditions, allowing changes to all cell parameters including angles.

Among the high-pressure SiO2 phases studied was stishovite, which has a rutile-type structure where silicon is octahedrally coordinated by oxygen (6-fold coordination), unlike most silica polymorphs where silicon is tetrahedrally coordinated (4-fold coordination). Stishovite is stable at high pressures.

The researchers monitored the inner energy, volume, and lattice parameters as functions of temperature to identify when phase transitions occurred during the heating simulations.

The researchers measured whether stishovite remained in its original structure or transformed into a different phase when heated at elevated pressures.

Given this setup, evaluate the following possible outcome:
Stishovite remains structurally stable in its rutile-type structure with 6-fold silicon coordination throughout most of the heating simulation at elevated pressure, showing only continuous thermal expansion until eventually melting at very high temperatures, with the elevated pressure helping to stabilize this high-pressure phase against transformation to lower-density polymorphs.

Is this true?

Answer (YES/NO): NO